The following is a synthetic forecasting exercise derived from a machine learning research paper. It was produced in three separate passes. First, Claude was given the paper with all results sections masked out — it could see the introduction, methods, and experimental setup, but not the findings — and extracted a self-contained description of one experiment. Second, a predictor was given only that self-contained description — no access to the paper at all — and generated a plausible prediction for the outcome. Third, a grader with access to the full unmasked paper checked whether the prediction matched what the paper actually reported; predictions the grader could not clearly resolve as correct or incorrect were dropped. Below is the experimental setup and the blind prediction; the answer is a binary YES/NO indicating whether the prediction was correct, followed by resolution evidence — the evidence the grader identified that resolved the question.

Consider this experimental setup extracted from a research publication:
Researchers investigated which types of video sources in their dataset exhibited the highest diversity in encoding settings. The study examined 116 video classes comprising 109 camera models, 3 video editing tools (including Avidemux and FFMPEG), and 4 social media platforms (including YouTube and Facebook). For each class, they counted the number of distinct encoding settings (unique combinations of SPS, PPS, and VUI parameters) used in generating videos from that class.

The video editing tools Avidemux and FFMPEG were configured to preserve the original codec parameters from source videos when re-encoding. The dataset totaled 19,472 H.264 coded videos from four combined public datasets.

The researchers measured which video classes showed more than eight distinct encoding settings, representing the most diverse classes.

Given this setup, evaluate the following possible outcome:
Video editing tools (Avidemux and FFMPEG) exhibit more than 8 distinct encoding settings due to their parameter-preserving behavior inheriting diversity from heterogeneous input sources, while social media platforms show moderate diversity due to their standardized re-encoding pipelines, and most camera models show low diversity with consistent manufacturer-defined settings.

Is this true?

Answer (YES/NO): NO